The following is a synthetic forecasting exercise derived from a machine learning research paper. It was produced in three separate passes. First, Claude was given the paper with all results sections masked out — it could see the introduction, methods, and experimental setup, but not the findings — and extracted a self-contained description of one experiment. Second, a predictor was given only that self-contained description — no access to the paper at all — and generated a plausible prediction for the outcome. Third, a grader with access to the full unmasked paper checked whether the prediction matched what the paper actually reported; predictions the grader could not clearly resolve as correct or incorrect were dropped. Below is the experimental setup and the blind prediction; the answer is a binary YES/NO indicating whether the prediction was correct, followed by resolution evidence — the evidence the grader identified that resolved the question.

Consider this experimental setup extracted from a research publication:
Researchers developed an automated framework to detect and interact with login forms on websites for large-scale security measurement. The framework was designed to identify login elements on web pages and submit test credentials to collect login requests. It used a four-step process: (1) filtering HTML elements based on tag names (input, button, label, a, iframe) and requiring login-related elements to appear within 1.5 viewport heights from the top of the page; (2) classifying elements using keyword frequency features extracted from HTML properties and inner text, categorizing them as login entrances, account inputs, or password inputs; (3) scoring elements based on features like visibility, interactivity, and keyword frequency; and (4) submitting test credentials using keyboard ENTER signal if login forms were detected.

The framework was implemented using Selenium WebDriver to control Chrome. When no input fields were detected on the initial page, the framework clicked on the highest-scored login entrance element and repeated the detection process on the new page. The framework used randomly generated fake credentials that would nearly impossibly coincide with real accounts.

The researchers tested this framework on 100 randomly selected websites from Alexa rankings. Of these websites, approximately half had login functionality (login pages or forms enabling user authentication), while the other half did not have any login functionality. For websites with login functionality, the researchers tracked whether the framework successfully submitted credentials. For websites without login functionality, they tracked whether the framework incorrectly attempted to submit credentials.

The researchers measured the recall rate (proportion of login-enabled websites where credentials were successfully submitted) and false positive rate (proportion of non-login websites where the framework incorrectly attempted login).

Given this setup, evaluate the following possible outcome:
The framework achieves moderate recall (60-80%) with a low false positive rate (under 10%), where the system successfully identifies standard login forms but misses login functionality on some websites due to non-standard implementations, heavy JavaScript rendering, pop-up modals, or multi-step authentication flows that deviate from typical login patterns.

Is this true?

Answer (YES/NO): NO